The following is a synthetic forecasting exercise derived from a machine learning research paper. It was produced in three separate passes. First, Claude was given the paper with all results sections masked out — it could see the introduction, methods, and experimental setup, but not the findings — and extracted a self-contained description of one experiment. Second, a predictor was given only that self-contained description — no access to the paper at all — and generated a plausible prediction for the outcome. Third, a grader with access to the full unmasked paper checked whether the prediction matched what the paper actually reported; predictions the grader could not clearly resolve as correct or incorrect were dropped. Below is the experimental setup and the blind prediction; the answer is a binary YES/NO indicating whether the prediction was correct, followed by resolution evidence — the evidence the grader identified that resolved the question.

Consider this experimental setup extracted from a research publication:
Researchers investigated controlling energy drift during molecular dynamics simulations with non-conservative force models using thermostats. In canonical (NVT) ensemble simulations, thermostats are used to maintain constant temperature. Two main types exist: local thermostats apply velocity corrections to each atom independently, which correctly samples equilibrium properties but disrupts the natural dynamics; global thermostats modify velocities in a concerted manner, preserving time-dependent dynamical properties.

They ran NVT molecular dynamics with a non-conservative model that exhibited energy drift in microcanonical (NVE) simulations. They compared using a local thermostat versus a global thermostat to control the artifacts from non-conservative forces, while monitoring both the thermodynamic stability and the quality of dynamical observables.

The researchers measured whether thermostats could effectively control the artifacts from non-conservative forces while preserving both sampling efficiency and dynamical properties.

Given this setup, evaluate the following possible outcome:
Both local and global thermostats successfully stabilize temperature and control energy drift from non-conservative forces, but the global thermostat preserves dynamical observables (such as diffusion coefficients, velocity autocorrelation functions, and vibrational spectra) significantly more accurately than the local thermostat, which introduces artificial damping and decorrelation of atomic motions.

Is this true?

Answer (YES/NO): NO